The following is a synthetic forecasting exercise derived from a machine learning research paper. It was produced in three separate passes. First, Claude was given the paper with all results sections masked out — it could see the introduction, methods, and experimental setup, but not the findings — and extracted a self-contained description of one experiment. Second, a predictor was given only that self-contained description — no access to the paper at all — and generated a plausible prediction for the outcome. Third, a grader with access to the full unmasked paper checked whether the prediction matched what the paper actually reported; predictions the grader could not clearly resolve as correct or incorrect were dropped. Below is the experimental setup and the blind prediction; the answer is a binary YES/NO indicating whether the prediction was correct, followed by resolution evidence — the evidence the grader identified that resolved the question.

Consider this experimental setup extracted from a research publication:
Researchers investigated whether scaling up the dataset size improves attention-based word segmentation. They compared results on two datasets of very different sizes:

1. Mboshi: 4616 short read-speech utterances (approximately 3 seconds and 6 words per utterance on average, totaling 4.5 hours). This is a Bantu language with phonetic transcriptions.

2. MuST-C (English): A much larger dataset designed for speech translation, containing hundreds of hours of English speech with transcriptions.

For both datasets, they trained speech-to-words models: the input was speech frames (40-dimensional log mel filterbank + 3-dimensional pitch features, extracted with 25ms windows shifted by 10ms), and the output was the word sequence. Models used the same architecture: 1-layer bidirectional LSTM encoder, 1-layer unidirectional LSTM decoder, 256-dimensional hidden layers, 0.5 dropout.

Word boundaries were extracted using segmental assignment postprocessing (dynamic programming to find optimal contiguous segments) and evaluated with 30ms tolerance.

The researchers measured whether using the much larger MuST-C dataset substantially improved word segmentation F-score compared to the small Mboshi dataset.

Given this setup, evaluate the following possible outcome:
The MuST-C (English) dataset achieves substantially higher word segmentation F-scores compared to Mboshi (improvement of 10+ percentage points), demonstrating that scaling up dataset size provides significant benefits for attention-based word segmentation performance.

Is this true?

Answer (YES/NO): NO